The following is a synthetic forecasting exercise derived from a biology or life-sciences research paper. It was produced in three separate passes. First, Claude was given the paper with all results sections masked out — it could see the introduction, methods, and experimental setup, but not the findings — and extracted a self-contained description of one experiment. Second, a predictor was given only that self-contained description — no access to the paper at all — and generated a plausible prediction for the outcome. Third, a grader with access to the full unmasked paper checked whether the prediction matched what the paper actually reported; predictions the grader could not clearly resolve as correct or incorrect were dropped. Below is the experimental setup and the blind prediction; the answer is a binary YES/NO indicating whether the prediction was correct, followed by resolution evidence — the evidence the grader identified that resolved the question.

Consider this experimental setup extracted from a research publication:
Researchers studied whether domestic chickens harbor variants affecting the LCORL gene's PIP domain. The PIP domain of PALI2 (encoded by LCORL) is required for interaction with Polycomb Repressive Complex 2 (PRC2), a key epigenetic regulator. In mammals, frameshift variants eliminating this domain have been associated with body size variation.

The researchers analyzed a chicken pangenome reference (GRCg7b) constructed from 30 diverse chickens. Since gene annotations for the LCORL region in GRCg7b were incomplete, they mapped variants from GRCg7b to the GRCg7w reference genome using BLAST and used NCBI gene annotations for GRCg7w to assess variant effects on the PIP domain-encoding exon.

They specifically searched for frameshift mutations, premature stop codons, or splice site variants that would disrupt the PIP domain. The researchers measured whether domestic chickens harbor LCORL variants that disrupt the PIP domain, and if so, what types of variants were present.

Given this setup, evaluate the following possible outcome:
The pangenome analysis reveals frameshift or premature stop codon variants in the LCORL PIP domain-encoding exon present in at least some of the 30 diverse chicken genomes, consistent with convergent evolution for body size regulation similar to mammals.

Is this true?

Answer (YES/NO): YES